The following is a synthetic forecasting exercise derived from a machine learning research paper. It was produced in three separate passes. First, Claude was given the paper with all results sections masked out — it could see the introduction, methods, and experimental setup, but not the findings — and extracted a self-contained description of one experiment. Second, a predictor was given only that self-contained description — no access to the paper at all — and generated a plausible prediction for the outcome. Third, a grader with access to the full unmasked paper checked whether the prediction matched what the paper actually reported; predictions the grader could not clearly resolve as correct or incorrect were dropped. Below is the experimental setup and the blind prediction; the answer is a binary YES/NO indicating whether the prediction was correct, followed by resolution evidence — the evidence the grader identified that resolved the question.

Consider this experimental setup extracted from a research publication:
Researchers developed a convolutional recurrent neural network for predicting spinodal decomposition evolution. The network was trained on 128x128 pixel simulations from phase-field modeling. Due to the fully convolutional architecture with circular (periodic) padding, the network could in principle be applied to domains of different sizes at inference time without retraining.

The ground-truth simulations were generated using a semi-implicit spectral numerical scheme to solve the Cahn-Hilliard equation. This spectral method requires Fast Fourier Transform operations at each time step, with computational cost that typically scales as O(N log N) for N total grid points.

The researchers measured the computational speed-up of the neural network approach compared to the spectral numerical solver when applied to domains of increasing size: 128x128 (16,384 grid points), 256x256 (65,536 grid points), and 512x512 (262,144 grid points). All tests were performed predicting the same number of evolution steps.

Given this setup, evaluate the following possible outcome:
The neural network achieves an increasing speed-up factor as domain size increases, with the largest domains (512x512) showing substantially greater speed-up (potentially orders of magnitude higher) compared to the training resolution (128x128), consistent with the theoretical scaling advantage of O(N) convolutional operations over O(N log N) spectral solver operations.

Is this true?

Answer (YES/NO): NO